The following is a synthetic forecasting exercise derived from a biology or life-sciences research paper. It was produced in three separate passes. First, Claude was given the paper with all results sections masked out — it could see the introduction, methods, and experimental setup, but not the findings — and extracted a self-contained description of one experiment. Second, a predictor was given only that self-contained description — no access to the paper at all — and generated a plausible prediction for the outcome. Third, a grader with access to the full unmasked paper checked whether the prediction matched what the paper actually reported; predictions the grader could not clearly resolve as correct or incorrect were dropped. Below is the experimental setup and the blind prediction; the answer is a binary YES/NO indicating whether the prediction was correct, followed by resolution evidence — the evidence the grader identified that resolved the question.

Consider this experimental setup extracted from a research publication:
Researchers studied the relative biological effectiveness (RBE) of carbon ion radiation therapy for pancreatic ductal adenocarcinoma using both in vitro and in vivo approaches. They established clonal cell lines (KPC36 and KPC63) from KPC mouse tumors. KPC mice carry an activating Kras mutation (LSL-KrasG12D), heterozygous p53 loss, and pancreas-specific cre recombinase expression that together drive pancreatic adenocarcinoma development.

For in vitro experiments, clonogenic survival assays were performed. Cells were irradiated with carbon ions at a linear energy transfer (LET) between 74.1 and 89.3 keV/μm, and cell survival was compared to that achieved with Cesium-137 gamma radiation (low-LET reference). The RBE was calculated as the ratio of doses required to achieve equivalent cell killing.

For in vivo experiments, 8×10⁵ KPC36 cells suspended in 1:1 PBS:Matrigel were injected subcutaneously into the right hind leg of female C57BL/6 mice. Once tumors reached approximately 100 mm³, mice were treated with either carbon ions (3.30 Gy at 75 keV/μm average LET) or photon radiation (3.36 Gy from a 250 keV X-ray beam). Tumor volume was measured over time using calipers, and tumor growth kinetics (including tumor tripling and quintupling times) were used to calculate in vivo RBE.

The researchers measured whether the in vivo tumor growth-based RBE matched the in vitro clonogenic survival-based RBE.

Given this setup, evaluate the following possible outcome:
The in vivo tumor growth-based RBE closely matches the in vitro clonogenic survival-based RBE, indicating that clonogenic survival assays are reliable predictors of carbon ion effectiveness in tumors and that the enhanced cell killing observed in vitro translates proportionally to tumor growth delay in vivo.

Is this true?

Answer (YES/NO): NO